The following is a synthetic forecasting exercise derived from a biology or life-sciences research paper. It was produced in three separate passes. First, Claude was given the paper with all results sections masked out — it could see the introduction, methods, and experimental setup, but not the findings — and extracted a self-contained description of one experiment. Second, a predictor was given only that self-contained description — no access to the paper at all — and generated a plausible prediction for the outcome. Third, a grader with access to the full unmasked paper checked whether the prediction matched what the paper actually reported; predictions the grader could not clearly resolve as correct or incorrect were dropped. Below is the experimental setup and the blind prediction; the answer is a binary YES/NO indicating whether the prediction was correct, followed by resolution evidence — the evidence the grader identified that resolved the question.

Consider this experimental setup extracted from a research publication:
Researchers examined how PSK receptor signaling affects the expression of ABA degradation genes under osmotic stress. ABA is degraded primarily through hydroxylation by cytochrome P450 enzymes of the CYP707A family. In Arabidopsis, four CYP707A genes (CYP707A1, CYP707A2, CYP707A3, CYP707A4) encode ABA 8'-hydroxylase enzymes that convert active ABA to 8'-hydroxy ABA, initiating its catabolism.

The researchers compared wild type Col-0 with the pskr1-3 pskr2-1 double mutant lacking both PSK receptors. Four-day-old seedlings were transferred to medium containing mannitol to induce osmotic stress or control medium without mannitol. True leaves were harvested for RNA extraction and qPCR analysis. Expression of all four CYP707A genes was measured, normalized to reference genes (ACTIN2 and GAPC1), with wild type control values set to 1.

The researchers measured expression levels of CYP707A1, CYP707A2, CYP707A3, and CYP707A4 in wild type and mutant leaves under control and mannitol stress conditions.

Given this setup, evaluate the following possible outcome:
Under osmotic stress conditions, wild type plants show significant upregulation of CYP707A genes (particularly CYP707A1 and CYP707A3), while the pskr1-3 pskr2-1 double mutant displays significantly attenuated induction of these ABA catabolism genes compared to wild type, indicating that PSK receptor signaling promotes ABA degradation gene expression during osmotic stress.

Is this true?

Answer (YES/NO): NO